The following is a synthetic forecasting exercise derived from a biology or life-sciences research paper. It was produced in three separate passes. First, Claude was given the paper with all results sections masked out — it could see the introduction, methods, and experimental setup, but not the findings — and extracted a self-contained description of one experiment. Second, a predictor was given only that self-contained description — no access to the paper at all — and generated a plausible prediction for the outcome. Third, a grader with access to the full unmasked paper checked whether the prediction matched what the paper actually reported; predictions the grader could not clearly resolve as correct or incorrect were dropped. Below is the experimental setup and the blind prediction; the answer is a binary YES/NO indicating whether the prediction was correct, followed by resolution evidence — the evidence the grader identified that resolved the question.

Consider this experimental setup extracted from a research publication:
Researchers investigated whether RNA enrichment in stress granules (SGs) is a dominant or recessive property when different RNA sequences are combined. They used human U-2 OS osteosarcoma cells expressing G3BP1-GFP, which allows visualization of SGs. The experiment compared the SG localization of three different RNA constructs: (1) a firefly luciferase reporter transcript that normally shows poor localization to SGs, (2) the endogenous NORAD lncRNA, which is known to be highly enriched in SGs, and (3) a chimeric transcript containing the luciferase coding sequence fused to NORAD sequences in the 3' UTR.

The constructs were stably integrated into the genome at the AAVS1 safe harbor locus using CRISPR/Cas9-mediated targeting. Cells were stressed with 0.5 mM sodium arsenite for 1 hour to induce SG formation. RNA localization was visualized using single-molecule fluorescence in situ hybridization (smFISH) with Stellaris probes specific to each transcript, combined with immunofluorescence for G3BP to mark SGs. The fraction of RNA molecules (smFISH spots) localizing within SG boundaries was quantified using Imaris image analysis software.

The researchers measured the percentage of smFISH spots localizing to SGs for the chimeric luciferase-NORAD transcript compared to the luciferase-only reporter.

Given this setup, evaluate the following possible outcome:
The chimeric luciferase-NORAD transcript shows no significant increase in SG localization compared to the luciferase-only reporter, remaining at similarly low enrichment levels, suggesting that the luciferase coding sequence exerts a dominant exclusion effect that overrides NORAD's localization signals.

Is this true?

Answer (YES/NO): NO